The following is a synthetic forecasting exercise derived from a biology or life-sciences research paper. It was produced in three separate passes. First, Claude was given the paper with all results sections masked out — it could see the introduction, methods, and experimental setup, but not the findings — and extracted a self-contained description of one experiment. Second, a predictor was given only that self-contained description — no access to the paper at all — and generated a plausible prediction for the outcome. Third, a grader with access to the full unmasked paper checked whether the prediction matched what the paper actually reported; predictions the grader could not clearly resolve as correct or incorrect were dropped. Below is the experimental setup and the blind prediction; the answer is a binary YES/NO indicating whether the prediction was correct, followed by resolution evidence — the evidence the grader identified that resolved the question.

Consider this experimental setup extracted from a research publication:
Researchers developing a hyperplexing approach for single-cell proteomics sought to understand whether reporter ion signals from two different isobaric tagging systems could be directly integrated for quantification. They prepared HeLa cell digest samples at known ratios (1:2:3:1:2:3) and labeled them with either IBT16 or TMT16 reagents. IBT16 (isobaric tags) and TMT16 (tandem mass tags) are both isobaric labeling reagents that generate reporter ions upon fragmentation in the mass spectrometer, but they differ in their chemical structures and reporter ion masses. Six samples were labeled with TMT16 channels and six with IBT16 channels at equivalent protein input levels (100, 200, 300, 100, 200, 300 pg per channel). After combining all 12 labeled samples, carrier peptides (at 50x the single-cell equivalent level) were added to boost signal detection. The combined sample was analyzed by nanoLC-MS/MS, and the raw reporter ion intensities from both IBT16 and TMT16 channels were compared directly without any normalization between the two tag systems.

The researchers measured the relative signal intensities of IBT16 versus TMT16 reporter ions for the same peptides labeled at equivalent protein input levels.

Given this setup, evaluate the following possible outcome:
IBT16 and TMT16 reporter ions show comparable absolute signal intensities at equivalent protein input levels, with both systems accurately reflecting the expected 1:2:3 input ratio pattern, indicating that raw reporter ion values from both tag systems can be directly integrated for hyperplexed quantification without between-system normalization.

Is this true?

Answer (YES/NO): NO